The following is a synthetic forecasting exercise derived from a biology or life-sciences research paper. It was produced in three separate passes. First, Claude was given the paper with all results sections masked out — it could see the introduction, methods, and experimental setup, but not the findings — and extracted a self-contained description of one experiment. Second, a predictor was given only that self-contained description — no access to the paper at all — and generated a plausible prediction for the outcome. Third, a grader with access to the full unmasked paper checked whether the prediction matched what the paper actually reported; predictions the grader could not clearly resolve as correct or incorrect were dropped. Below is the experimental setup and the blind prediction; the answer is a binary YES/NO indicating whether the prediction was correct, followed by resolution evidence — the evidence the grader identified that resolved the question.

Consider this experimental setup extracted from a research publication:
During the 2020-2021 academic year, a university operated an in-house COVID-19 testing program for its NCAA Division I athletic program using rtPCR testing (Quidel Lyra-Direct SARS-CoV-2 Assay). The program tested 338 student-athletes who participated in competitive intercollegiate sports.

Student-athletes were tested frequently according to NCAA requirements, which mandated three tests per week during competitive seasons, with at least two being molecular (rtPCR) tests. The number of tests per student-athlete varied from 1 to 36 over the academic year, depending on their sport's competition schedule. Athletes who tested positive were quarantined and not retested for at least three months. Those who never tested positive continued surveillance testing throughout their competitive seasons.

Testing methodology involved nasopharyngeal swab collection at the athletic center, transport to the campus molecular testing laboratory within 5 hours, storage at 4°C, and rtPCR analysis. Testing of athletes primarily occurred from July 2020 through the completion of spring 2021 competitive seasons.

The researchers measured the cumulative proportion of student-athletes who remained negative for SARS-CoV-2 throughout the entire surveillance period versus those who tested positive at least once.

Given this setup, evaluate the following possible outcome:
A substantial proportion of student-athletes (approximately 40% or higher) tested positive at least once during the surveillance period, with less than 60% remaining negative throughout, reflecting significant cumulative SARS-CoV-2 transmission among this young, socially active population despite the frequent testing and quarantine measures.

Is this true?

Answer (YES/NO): NO